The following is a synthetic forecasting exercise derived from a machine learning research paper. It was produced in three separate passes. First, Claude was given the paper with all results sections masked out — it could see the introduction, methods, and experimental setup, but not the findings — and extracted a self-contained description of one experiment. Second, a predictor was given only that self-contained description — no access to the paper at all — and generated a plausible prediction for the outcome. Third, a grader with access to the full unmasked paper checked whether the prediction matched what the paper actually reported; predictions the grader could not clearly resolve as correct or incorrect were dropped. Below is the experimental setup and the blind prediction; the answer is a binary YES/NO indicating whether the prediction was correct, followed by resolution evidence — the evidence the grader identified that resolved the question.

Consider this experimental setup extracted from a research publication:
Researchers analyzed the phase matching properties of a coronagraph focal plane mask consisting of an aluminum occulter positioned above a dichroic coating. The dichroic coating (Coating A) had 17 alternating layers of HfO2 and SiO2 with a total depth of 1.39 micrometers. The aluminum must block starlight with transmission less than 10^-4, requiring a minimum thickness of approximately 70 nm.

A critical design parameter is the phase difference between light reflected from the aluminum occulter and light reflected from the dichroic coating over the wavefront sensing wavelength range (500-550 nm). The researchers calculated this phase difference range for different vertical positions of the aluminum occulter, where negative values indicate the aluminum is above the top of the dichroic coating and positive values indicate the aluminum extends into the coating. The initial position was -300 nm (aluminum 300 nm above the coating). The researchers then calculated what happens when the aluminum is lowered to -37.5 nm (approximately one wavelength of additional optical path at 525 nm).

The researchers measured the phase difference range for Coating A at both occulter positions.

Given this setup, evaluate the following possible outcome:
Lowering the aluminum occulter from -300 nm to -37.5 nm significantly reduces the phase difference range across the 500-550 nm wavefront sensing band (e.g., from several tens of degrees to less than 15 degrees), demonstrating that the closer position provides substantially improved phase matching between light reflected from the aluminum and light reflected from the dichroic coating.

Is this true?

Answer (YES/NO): NO